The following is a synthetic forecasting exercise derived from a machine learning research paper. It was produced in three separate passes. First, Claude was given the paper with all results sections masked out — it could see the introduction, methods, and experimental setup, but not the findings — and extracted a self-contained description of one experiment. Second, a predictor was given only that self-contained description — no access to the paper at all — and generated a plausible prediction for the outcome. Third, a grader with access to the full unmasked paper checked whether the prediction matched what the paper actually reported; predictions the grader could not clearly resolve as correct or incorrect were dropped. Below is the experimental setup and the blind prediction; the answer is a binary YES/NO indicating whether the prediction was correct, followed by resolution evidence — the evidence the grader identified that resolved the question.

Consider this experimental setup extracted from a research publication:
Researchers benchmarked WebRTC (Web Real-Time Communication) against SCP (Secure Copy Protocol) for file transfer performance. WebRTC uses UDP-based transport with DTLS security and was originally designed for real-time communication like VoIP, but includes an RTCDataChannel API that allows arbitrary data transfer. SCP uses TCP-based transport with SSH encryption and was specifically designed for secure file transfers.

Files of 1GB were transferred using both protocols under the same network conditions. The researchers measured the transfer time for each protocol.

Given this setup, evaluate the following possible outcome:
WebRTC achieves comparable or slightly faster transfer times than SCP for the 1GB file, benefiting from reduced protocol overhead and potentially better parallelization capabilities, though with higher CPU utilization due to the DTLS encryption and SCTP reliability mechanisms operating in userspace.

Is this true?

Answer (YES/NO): NO